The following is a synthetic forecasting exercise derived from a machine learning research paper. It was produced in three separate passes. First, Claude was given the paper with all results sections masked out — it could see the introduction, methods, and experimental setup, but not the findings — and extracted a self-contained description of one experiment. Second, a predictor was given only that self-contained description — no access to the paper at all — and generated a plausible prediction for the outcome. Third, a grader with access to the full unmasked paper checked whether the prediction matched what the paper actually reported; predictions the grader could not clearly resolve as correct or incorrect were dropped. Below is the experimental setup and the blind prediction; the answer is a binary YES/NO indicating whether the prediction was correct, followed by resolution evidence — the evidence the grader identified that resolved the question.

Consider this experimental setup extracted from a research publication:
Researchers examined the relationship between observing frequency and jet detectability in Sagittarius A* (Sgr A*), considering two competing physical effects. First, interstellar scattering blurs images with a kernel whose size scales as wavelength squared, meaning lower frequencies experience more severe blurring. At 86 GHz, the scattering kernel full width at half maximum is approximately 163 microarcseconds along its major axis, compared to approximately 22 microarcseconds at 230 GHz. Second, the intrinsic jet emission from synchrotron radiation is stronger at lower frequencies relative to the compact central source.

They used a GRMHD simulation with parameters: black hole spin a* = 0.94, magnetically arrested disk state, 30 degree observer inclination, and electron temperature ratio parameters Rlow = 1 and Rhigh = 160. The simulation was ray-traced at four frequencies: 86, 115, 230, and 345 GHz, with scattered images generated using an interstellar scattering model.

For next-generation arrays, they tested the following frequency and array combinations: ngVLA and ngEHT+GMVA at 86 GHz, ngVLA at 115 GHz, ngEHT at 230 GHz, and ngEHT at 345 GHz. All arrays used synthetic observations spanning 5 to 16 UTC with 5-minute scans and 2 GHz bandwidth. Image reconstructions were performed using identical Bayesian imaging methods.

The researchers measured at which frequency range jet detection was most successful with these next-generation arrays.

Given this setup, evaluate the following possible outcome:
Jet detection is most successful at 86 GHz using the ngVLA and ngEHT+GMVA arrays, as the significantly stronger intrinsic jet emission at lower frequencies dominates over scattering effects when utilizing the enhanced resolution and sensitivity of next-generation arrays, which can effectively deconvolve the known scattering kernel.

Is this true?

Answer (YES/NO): NO